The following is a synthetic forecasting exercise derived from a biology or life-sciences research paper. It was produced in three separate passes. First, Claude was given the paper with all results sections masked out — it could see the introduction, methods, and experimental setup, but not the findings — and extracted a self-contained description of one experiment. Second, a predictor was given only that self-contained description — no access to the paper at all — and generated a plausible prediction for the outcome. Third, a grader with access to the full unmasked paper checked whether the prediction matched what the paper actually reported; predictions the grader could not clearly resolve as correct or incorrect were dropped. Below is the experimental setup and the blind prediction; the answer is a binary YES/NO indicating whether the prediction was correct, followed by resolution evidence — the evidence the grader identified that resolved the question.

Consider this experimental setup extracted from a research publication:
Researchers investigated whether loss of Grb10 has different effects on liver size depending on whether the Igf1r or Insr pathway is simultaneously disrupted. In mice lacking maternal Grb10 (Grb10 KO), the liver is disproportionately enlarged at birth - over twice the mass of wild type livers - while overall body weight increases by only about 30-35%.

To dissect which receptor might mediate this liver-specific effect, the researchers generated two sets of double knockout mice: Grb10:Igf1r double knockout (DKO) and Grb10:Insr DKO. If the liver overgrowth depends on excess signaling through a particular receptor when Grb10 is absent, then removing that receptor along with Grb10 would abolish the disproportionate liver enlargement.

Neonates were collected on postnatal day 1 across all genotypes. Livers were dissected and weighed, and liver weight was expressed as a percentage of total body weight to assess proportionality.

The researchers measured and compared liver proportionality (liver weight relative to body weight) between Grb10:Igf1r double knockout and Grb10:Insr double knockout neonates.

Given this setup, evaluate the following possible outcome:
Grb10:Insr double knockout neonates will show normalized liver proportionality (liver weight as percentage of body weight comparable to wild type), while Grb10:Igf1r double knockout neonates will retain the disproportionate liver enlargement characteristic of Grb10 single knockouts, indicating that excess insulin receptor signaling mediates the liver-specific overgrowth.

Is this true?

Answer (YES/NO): YES